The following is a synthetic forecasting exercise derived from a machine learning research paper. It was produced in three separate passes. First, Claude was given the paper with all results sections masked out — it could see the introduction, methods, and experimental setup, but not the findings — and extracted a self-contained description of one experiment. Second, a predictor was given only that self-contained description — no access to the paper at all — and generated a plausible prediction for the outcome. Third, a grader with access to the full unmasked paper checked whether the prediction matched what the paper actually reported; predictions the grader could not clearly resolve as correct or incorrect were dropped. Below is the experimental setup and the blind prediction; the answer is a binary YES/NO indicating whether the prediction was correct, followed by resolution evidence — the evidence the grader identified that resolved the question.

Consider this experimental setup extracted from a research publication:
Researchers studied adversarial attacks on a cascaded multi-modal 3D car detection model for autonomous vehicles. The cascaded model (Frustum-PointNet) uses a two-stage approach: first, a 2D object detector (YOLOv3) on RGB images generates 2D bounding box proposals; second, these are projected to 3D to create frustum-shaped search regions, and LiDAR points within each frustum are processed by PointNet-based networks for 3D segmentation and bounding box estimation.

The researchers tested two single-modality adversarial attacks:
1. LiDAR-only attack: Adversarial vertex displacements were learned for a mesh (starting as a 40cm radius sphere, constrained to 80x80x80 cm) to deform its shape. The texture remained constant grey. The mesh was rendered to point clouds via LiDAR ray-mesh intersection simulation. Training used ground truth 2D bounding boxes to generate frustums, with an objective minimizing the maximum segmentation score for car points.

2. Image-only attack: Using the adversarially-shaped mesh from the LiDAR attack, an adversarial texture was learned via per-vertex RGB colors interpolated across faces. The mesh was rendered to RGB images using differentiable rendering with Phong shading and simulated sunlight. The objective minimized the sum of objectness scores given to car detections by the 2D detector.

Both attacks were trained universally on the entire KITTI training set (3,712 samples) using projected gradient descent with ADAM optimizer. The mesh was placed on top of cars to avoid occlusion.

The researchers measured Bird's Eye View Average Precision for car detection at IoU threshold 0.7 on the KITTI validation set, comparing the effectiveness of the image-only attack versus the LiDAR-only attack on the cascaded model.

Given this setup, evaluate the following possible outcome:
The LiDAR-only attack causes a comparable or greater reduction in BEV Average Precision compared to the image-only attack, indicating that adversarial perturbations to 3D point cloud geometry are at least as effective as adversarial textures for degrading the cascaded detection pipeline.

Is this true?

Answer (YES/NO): NO